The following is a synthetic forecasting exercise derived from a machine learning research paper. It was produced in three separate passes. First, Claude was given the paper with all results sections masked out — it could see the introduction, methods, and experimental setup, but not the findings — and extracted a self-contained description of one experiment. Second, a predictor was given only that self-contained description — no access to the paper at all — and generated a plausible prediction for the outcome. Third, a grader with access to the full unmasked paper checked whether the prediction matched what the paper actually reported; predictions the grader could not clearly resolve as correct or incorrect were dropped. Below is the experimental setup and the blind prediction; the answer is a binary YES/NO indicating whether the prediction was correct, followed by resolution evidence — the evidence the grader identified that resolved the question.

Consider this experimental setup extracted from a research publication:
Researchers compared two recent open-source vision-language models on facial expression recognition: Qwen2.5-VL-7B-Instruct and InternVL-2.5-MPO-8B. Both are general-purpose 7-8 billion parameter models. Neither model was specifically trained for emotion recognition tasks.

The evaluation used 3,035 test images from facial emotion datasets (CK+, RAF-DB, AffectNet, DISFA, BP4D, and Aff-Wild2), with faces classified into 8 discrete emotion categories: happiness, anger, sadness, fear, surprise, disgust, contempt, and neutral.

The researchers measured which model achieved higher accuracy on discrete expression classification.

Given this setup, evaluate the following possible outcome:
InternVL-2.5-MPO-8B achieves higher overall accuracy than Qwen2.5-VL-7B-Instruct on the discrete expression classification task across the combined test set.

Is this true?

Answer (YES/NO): YES